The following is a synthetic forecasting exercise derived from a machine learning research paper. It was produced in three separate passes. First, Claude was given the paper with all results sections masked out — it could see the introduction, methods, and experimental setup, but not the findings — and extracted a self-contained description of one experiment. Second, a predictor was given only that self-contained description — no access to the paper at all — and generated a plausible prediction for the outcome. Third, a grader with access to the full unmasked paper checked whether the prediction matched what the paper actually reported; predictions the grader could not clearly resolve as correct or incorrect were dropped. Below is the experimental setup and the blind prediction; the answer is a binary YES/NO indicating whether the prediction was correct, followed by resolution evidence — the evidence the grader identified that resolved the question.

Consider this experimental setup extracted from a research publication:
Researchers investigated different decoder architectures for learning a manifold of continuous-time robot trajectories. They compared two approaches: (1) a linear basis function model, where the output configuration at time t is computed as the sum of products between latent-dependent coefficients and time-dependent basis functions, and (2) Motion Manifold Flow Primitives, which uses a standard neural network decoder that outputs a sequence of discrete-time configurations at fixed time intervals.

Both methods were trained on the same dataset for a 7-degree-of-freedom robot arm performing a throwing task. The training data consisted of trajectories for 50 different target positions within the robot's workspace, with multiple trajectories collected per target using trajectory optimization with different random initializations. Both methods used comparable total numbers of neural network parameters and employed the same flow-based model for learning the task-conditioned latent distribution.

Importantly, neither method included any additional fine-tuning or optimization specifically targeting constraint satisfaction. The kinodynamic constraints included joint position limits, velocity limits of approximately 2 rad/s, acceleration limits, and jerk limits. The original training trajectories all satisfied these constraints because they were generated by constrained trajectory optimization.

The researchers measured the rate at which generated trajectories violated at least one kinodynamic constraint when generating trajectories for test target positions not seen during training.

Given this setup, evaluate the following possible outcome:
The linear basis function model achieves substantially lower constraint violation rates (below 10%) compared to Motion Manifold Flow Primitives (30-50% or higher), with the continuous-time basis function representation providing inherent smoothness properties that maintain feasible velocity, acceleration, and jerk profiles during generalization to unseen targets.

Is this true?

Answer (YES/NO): NO